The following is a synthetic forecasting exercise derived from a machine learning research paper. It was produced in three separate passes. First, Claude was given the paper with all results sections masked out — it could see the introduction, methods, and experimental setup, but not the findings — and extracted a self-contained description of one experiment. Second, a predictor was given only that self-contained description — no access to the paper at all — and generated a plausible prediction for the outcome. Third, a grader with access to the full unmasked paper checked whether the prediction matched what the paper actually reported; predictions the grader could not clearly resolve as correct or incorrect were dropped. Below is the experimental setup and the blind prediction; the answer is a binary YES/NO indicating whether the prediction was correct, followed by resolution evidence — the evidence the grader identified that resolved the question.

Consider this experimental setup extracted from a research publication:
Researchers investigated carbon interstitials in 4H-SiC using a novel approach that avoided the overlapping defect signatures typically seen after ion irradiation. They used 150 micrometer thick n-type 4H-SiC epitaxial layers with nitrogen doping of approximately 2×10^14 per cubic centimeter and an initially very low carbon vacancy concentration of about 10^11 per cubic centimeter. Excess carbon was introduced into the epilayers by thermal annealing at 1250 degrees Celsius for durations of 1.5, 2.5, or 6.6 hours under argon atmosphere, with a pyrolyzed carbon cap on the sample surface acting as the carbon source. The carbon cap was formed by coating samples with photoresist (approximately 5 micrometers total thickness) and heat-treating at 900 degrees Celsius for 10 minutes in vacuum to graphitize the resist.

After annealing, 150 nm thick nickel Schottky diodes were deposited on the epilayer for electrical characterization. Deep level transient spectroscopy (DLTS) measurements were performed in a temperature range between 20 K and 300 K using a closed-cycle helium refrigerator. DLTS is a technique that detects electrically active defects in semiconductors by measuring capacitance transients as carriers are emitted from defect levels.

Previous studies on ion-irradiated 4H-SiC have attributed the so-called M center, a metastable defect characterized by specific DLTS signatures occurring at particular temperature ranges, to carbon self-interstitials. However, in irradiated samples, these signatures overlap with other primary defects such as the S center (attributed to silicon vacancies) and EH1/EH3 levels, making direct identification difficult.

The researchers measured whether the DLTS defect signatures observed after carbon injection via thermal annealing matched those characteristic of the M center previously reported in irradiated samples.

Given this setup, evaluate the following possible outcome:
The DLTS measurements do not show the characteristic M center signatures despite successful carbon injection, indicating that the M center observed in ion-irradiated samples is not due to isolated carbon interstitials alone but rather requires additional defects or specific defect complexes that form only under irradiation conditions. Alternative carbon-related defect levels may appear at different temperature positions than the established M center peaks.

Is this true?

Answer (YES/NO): YES